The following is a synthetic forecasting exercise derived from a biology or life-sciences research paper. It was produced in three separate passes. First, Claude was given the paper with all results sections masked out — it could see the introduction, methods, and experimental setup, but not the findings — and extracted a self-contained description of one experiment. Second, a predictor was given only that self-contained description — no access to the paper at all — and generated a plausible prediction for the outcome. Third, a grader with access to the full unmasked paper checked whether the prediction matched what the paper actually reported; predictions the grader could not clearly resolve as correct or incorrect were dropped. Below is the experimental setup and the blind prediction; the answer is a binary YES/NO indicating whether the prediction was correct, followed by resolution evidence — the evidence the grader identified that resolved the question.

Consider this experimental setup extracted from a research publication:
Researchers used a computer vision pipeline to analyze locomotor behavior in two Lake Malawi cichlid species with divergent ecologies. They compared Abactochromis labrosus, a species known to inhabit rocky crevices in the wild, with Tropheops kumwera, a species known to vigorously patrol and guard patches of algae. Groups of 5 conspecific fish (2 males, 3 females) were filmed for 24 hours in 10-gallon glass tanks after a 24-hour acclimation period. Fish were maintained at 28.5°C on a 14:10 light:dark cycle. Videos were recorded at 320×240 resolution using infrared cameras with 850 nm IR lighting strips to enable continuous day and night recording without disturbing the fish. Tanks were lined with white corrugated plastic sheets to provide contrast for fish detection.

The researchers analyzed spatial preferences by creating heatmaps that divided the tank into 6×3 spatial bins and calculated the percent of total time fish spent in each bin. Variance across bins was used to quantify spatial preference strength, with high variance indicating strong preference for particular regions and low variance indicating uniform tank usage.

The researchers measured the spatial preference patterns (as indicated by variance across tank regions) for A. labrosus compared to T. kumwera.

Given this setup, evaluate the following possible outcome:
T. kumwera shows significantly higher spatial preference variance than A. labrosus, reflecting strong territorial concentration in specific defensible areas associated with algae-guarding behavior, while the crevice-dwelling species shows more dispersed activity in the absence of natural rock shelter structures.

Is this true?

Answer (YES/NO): NO